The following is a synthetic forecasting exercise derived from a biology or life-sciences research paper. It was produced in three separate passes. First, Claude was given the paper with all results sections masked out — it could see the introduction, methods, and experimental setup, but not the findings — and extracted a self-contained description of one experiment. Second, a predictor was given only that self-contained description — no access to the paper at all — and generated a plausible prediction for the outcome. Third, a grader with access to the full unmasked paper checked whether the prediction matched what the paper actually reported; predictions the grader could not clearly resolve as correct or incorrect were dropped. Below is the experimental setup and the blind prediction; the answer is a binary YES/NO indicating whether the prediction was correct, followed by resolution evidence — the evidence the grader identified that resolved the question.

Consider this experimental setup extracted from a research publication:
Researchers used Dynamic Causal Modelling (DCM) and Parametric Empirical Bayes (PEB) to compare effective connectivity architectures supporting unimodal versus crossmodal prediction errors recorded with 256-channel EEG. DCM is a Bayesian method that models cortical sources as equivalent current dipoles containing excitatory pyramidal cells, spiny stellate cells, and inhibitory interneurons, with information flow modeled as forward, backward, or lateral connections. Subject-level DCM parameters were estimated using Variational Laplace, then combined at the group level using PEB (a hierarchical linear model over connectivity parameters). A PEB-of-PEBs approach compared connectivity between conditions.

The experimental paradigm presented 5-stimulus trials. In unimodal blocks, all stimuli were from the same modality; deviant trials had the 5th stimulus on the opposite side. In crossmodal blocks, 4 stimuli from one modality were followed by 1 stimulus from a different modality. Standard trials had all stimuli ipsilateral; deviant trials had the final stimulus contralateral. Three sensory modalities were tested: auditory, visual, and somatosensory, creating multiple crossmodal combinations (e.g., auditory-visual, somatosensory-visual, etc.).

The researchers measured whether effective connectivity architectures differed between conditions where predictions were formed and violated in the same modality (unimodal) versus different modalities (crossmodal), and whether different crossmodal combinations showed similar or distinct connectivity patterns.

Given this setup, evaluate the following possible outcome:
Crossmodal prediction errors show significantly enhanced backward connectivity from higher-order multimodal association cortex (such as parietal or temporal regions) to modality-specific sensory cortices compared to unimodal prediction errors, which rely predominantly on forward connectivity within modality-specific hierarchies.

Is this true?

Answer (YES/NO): NO